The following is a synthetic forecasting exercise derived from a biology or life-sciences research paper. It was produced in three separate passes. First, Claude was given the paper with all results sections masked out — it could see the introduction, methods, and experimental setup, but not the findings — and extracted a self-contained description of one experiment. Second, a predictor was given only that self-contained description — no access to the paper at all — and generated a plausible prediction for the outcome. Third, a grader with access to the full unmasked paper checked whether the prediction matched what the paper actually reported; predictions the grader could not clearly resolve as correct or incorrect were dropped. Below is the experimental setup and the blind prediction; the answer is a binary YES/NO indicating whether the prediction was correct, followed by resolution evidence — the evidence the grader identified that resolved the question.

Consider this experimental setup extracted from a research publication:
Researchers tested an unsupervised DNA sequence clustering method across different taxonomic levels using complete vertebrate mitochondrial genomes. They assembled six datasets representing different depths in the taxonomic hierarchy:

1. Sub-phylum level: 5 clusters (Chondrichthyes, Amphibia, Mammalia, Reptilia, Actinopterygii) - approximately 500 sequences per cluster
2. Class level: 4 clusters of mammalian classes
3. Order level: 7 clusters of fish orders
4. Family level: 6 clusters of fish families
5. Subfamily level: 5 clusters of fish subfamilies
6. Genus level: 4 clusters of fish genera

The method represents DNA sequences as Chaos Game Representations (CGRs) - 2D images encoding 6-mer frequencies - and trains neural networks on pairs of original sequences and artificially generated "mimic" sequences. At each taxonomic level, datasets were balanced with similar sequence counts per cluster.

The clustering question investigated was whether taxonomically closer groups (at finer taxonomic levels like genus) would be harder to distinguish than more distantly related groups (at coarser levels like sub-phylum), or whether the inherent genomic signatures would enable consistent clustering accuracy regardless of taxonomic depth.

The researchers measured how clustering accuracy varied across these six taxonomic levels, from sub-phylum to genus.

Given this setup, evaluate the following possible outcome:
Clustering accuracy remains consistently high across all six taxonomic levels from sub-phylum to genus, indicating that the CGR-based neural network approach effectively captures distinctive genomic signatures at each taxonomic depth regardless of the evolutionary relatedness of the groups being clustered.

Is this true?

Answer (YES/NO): NO